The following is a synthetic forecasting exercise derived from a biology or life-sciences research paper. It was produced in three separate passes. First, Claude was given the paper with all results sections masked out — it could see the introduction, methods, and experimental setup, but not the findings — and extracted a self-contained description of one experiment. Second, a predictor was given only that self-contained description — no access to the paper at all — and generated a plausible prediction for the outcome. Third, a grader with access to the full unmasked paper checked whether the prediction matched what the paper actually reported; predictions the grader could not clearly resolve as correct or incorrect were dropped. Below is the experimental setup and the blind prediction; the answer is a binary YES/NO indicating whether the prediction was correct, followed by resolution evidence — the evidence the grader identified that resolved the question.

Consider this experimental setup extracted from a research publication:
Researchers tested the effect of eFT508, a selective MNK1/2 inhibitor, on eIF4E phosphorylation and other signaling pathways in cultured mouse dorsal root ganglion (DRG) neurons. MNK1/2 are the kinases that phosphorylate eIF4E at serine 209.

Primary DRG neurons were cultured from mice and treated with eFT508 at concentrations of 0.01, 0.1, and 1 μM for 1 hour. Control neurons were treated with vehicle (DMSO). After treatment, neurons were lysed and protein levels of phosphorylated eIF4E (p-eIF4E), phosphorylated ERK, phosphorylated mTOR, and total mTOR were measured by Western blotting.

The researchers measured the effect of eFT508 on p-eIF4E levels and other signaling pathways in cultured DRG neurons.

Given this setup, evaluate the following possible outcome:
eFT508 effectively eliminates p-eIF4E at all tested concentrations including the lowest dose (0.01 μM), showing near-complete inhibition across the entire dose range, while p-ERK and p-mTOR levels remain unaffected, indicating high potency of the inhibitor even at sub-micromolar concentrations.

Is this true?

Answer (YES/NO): NO